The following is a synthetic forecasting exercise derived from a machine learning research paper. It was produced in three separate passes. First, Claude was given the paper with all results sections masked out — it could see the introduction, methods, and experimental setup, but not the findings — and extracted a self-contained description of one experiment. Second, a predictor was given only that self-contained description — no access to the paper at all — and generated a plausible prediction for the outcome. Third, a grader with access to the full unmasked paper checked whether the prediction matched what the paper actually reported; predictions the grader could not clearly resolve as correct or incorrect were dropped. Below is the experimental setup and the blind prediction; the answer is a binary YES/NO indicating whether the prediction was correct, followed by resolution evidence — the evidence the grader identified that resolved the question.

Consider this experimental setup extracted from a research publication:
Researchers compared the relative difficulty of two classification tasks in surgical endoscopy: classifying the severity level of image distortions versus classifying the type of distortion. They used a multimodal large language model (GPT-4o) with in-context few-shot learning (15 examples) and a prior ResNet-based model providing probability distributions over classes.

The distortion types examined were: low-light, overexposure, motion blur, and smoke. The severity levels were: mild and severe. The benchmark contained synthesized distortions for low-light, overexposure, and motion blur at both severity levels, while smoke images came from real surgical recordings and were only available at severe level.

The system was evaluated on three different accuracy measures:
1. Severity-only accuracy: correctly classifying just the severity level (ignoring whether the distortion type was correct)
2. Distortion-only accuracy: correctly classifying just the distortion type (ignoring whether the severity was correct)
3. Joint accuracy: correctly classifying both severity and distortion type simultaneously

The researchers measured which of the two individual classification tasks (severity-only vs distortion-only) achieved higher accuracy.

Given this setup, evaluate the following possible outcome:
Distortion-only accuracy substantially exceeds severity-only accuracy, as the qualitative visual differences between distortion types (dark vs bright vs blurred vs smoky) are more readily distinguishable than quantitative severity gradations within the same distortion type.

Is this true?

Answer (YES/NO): YES